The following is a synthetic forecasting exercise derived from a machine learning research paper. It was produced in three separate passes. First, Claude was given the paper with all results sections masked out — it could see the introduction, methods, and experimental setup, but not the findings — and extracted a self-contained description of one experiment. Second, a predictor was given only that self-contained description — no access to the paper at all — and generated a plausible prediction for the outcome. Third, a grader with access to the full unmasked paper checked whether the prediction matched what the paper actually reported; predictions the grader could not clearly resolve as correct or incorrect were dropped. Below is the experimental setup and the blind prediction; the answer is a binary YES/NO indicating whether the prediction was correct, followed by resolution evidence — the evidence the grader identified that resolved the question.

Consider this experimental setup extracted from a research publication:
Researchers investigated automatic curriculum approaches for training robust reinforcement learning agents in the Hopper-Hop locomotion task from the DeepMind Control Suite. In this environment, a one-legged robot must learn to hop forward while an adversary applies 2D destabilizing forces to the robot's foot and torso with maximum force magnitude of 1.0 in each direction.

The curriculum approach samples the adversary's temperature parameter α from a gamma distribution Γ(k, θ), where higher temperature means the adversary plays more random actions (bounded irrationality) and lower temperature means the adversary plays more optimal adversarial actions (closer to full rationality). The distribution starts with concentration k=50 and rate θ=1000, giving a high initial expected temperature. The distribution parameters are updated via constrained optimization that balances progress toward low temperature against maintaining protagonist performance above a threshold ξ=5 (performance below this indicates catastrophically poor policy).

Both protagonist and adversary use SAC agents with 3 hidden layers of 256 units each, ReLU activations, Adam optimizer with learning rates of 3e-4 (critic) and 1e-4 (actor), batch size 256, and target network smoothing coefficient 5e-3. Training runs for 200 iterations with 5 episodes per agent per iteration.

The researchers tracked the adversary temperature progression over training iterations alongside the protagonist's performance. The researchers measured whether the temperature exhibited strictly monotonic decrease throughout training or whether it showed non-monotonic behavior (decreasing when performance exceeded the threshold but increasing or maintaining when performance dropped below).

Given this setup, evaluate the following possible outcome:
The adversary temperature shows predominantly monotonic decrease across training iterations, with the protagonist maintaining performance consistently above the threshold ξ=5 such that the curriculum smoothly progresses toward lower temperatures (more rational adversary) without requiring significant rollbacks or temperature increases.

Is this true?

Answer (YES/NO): NO